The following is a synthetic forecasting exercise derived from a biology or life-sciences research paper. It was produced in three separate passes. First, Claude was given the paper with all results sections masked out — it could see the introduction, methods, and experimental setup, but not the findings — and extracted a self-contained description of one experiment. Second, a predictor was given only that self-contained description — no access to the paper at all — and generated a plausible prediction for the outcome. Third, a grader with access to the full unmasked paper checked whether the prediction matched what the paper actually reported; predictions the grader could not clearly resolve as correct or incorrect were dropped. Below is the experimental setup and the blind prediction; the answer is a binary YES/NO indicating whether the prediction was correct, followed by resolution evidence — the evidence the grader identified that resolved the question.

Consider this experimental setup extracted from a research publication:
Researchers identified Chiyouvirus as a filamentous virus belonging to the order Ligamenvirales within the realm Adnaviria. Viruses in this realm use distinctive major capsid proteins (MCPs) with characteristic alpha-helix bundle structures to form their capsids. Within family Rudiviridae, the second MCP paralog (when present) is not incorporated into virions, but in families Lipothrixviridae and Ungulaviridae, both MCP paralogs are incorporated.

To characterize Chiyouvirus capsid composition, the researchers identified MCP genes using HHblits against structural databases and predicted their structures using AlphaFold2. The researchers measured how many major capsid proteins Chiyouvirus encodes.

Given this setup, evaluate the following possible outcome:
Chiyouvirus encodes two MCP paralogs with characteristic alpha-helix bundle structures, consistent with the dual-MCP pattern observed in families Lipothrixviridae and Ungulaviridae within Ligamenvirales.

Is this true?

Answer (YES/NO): YES